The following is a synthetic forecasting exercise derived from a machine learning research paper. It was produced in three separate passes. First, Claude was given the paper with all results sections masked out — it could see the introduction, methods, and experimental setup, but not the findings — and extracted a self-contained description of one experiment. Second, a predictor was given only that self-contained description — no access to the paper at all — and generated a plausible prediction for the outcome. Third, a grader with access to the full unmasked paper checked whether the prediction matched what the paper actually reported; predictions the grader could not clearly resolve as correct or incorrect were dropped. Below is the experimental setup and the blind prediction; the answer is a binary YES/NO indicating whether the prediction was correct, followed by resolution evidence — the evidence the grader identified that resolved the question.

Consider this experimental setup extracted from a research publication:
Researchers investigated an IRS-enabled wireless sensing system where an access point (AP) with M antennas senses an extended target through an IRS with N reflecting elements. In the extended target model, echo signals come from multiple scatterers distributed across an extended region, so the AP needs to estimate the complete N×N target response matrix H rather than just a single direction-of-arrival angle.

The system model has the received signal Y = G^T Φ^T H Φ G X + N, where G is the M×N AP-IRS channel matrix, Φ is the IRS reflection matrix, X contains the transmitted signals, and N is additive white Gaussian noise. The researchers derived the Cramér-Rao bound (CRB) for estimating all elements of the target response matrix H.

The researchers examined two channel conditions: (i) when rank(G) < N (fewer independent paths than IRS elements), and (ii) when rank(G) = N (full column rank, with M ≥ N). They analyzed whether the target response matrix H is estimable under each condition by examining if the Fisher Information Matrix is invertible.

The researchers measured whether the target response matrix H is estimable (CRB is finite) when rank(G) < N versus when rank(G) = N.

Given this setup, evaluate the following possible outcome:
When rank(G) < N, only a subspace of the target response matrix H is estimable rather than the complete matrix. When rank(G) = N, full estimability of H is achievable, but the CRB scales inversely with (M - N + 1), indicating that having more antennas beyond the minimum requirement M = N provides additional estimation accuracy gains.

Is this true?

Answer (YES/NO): NO